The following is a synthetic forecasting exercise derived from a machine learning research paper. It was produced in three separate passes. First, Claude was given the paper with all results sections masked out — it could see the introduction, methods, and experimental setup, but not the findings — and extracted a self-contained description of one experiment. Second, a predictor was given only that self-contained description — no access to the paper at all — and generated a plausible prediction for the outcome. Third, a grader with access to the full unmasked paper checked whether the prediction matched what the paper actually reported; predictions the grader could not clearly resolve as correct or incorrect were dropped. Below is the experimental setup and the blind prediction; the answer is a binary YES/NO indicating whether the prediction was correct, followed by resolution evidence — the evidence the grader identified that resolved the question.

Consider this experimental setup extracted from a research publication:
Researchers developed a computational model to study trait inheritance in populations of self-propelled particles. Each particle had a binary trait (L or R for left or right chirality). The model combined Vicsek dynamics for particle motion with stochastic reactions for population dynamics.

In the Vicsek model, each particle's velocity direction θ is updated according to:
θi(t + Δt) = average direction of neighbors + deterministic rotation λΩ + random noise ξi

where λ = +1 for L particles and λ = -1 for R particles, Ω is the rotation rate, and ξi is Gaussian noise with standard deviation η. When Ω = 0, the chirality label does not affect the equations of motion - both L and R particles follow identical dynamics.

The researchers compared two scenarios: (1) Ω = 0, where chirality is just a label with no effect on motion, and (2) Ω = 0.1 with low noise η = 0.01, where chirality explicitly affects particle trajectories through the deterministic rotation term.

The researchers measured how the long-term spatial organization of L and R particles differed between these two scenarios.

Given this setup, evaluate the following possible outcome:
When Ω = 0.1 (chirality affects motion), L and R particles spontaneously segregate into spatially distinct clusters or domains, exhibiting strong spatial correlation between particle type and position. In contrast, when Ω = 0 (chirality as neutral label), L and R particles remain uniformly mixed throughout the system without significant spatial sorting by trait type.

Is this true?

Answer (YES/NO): NO